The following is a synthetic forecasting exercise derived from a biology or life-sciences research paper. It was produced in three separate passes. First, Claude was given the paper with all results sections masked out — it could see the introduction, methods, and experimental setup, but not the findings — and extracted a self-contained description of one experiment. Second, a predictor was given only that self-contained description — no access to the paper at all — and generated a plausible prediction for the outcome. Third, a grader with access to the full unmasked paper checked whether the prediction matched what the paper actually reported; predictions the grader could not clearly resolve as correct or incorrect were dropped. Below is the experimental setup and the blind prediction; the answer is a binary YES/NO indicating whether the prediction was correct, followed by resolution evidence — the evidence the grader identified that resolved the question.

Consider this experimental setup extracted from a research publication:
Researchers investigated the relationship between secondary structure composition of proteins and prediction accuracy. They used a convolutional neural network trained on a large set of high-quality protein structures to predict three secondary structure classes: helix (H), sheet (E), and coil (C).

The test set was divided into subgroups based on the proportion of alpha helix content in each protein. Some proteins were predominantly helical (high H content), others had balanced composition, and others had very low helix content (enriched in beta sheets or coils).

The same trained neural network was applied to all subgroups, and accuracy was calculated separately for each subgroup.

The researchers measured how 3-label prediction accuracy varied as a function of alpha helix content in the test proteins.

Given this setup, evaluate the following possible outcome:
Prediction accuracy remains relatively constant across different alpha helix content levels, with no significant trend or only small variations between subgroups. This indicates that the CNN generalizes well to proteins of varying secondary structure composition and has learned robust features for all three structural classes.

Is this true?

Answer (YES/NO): NO